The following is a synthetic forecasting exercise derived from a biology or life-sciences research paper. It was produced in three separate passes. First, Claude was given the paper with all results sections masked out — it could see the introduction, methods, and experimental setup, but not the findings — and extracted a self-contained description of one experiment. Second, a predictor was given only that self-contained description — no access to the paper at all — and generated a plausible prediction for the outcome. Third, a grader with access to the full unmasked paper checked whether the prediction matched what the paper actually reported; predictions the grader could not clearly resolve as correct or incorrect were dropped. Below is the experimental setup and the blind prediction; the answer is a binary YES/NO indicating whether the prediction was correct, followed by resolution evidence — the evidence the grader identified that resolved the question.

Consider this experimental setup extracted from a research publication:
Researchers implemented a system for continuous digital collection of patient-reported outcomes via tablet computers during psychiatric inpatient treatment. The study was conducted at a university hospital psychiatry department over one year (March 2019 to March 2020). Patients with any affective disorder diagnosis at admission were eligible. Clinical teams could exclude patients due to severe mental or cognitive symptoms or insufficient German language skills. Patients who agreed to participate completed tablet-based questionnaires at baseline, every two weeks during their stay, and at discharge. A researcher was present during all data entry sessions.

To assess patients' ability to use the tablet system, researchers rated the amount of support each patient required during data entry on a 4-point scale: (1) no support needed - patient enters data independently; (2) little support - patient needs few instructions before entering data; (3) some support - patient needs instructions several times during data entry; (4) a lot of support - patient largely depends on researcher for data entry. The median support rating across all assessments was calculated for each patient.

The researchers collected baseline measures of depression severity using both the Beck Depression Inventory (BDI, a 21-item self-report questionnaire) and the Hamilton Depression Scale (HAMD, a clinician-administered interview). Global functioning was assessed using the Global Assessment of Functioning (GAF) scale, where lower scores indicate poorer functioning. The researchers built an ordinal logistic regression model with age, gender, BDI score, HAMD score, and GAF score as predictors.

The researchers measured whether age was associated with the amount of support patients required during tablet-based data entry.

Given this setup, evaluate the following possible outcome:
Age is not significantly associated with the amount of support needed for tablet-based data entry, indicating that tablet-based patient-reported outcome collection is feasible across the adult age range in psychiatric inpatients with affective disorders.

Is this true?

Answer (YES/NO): NO